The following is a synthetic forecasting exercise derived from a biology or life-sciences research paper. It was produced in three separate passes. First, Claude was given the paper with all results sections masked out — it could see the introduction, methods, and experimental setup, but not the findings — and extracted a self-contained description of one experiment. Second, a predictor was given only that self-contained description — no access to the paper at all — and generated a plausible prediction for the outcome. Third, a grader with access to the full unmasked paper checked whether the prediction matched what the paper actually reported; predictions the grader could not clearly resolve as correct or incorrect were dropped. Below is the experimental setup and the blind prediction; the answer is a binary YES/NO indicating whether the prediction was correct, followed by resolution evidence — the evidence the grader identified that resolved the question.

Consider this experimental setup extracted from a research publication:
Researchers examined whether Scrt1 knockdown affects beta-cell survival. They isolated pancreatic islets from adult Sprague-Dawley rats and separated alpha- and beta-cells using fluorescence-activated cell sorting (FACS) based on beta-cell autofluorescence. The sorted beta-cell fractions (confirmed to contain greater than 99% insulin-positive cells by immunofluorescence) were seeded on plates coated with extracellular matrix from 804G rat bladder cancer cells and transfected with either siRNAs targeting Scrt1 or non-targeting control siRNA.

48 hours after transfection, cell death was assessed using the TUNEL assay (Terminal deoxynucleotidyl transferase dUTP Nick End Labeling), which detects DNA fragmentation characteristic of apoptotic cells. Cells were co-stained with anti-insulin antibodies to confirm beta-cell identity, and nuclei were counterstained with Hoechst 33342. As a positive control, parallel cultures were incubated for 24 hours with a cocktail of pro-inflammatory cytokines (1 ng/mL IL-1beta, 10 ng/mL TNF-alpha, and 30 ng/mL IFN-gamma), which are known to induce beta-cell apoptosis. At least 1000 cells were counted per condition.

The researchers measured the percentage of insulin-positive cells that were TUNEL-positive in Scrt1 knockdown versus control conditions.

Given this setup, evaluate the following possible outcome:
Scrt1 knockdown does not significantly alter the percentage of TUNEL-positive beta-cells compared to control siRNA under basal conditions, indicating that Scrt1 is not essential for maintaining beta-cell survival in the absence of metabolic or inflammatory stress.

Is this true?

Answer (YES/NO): YES